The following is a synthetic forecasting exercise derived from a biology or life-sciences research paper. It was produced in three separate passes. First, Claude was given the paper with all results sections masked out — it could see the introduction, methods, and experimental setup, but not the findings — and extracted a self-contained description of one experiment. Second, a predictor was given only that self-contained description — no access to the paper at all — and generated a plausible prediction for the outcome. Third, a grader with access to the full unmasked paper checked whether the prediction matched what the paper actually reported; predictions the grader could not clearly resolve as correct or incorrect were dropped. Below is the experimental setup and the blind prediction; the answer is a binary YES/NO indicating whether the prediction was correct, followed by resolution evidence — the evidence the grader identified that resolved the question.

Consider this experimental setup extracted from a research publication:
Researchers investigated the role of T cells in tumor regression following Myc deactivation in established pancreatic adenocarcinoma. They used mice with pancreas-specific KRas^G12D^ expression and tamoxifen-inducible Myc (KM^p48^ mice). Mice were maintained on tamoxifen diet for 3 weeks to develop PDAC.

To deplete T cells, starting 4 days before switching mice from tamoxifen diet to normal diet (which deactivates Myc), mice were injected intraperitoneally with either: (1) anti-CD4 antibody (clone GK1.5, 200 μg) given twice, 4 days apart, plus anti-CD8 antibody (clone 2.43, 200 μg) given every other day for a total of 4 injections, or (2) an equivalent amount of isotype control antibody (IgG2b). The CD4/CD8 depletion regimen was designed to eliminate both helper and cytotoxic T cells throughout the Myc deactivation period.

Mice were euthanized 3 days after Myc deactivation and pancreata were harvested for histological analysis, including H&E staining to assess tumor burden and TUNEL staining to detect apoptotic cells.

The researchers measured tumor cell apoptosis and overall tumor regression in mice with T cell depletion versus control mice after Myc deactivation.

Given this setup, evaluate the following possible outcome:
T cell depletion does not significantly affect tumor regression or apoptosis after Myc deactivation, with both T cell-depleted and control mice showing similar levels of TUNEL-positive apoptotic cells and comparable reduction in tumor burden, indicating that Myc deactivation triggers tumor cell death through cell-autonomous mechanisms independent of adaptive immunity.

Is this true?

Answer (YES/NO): YES